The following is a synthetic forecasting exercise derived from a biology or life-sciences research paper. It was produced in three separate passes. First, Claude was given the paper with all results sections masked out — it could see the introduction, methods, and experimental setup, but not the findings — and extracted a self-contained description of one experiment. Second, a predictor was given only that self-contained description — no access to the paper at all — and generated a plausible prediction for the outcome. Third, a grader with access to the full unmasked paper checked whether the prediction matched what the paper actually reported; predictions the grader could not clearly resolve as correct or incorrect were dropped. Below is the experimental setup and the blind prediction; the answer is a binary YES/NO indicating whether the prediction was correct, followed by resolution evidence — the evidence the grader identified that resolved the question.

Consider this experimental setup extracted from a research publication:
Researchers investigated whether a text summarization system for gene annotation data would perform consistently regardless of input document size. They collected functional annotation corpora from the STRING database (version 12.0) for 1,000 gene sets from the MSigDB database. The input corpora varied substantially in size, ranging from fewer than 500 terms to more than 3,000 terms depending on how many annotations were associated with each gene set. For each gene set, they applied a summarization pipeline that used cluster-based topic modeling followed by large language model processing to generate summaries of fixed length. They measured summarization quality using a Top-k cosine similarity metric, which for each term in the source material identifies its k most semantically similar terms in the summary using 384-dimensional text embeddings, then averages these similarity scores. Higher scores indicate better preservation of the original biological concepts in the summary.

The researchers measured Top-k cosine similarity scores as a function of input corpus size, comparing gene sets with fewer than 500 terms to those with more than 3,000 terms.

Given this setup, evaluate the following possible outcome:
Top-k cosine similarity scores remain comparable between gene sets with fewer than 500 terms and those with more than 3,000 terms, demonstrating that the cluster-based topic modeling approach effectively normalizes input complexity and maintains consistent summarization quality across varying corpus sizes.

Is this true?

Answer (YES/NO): YES